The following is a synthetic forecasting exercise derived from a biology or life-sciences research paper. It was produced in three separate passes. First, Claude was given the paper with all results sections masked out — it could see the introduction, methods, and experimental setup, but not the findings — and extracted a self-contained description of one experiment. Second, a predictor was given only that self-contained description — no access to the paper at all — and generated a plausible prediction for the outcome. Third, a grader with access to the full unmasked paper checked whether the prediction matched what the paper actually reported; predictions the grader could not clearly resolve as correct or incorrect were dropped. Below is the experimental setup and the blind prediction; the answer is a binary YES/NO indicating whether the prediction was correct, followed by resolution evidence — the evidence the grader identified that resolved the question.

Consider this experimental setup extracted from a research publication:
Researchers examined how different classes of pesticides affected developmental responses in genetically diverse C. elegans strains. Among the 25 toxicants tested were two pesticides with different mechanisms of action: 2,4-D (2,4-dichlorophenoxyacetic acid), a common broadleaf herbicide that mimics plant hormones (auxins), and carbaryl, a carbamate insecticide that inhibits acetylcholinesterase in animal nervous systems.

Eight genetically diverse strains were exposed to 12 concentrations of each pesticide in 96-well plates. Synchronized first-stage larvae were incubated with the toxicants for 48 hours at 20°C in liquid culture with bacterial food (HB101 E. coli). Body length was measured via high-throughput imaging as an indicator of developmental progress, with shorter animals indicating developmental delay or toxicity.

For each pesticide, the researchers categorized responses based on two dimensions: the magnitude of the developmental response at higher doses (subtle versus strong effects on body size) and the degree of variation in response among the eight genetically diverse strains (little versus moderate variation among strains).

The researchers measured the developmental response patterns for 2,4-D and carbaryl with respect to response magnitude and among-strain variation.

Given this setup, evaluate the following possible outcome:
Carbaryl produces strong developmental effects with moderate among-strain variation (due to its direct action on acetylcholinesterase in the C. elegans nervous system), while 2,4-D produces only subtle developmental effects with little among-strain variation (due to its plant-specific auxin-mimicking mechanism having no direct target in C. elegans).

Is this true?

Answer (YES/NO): NO